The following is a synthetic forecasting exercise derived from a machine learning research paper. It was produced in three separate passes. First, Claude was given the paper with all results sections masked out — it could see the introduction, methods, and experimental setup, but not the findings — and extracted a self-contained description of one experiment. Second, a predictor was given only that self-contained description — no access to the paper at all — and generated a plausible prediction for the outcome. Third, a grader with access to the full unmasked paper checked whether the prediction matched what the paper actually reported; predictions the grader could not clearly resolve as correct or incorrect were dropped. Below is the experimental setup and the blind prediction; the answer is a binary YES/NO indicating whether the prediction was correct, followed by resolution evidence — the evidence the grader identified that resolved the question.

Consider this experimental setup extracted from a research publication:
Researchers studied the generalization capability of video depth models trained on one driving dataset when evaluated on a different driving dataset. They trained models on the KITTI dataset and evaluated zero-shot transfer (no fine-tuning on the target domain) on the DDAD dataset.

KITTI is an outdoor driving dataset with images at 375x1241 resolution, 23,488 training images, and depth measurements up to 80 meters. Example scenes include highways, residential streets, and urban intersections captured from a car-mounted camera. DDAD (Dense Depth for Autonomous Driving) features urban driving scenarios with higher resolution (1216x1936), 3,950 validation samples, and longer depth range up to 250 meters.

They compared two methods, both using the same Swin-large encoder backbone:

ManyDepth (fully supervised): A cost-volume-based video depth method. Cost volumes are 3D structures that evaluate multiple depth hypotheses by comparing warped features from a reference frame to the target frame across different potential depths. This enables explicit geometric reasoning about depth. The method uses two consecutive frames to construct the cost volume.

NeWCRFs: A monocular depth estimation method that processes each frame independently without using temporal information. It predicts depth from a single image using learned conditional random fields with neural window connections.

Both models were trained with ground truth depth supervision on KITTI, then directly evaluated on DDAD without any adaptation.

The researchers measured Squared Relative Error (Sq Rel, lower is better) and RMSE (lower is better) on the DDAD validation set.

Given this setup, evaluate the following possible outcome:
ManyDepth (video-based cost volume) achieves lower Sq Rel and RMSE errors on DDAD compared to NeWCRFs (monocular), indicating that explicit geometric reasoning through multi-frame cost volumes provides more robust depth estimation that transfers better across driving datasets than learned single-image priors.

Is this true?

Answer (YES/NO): NO